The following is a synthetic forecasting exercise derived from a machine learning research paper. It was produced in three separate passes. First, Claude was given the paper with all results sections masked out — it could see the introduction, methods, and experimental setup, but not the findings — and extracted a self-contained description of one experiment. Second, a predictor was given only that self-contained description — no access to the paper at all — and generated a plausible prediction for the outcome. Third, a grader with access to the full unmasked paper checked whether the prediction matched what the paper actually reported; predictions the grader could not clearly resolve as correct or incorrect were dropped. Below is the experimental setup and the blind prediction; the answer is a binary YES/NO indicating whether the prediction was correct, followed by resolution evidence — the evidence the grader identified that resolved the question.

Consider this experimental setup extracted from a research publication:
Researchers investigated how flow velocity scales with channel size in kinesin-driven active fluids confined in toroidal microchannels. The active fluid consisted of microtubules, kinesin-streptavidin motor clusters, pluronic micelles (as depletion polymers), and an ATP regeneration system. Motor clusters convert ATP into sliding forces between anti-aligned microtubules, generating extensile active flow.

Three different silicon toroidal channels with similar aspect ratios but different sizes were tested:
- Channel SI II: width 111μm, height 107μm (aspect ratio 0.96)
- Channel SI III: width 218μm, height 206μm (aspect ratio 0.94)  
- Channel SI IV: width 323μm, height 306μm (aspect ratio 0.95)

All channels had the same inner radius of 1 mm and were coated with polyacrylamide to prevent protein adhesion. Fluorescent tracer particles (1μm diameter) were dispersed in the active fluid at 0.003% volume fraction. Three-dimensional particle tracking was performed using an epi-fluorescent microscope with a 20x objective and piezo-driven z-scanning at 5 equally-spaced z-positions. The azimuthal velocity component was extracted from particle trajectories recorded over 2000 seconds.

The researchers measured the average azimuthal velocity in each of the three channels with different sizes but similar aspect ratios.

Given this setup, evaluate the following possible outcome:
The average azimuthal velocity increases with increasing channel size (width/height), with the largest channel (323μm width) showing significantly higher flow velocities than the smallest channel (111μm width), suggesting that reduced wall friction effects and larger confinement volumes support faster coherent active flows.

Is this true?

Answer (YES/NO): YES